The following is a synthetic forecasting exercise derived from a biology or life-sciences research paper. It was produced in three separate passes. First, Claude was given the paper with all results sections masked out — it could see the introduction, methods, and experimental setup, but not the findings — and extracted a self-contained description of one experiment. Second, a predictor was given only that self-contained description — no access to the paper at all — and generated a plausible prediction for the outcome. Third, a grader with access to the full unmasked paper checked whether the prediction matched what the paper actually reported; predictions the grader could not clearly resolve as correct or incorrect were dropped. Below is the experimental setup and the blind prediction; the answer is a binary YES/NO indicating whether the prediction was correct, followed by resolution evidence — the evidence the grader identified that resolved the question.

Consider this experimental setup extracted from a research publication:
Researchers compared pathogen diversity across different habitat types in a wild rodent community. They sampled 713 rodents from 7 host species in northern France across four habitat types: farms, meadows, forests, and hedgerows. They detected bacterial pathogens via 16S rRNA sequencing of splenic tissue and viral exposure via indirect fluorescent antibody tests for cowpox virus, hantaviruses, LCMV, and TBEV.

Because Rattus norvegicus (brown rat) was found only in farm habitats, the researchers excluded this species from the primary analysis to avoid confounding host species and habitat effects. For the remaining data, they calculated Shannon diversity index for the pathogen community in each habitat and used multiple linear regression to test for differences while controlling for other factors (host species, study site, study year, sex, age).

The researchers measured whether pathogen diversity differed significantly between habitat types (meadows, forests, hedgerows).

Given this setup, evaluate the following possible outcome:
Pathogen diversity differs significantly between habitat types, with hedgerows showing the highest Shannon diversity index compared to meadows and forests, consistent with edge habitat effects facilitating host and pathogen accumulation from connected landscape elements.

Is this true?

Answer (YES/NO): NO